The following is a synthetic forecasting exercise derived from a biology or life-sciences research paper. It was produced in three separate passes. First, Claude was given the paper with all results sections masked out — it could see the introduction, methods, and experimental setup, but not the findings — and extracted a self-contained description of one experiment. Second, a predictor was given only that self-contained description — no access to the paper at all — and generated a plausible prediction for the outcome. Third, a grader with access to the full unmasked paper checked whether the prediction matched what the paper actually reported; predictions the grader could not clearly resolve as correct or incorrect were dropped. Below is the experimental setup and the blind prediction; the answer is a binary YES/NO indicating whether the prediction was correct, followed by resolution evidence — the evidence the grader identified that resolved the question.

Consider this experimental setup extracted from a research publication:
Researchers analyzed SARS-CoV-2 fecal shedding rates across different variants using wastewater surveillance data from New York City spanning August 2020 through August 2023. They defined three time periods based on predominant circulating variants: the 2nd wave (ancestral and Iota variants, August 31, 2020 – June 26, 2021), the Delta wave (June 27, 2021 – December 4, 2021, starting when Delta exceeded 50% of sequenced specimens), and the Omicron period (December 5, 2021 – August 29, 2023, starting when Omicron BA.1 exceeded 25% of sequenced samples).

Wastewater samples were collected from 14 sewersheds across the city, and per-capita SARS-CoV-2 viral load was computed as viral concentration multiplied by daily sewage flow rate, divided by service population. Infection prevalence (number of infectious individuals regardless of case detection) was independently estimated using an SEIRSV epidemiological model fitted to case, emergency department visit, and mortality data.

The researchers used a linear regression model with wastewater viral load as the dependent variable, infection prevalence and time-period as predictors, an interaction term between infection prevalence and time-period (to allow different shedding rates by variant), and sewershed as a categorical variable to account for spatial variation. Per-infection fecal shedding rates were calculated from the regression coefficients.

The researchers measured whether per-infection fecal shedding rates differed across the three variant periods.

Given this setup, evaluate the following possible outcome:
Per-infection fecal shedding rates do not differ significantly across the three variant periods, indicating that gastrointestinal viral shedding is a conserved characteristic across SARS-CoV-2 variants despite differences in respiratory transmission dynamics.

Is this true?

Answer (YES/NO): NO